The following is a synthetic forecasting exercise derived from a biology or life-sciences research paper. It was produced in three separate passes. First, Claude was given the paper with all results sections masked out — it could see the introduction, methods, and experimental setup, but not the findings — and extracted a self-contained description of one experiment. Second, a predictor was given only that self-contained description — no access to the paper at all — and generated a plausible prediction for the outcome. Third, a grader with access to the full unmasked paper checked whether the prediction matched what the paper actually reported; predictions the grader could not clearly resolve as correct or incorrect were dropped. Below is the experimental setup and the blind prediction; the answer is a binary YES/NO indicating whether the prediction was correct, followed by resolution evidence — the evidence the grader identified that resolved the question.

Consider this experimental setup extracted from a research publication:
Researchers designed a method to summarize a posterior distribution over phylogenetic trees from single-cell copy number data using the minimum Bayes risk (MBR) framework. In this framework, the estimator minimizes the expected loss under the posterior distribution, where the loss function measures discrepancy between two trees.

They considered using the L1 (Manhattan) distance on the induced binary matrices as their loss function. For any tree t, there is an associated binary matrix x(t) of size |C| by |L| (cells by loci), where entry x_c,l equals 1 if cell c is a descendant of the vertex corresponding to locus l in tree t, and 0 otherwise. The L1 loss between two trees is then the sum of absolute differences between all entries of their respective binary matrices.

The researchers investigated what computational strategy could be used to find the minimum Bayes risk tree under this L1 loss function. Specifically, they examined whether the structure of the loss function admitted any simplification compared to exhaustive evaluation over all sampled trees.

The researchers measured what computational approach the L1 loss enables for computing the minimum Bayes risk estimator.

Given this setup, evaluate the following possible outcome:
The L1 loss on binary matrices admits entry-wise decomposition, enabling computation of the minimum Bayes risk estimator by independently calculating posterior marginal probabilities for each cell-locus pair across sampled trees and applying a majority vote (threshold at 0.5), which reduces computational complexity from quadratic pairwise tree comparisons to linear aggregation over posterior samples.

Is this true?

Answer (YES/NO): NO